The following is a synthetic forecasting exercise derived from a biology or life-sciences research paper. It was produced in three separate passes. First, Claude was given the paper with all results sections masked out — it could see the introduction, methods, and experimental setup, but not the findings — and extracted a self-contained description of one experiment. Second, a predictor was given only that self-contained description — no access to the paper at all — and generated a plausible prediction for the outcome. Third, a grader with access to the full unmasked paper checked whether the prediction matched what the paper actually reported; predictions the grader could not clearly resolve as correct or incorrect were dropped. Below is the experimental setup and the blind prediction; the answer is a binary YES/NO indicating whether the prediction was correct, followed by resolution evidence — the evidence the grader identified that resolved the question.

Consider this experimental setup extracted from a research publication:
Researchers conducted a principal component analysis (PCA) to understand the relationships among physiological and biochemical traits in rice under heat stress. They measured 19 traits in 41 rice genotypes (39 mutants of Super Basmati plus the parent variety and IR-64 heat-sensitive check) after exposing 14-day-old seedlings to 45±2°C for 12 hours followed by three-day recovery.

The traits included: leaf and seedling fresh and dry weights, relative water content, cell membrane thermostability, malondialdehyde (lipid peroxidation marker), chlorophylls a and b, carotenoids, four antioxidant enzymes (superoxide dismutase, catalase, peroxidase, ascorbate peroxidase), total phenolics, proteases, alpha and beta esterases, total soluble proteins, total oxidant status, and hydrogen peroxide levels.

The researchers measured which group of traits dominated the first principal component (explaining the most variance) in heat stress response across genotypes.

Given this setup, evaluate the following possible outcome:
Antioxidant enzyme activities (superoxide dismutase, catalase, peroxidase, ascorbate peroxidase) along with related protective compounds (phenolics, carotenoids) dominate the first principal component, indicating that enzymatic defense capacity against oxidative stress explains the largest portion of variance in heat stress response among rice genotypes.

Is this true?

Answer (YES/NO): NO